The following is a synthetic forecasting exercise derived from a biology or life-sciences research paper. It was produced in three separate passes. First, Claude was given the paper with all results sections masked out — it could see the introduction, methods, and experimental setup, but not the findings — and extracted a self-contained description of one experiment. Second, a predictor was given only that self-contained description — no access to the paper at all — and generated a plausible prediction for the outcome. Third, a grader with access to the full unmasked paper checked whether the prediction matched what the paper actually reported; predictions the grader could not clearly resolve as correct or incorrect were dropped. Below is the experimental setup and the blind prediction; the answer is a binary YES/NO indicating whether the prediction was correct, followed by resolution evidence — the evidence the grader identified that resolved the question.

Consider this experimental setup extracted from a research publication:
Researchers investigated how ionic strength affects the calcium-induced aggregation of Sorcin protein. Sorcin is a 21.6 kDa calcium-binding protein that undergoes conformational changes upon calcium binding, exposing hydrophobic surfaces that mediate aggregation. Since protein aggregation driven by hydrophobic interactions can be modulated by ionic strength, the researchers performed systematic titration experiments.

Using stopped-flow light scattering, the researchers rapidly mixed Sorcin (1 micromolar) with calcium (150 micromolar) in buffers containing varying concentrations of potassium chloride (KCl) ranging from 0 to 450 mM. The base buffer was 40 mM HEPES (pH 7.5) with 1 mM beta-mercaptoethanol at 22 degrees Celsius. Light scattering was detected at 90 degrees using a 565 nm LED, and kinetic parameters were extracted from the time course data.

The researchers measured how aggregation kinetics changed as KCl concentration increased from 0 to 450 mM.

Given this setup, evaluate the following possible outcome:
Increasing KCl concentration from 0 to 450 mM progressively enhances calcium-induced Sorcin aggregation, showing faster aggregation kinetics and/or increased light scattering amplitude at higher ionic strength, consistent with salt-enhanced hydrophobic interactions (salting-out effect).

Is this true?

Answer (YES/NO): NO